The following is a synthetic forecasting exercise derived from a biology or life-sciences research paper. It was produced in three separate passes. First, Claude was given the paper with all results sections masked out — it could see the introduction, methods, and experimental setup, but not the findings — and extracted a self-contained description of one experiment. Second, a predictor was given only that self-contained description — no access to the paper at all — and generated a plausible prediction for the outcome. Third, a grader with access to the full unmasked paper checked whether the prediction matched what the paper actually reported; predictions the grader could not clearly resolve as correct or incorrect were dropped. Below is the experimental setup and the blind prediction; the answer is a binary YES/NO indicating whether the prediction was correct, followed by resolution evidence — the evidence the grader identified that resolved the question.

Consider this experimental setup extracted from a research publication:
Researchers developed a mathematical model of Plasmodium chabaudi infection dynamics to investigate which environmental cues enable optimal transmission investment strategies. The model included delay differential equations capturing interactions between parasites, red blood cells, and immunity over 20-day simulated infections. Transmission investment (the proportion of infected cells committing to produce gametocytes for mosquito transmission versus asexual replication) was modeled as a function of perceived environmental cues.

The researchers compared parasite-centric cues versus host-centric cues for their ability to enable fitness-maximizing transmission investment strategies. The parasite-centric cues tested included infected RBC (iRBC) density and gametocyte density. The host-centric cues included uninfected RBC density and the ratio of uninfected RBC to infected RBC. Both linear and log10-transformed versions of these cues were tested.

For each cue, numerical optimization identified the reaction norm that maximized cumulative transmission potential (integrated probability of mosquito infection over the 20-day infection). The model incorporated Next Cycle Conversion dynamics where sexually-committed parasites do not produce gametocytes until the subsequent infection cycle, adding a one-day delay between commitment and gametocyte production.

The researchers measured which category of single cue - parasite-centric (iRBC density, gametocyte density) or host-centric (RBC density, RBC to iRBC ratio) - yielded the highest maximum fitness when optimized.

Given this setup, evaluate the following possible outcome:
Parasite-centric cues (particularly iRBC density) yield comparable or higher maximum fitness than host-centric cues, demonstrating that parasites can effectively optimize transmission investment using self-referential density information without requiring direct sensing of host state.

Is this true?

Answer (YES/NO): YES